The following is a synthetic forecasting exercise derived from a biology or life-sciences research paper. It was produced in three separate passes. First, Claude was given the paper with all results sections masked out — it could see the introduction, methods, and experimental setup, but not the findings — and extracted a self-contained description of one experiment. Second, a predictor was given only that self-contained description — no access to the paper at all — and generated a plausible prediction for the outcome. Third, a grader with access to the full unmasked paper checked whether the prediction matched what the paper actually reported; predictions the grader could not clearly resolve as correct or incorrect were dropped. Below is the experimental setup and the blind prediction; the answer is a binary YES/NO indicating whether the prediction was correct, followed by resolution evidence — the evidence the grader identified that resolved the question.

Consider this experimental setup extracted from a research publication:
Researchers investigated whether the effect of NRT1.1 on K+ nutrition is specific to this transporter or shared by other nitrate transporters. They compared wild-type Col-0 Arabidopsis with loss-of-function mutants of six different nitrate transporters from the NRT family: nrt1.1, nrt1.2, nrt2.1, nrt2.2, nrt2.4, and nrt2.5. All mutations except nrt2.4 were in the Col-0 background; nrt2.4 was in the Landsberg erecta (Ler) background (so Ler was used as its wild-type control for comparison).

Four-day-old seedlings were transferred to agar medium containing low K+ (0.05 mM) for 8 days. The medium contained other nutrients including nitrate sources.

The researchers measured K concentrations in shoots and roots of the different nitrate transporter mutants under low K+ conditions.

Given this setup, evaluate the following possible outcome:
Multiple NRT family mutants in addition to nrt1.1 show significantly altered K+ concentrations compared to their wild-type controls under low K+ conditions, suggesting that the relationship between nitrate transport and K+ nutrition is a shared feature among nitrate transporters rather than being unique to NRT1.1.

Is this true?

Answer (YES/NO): NO